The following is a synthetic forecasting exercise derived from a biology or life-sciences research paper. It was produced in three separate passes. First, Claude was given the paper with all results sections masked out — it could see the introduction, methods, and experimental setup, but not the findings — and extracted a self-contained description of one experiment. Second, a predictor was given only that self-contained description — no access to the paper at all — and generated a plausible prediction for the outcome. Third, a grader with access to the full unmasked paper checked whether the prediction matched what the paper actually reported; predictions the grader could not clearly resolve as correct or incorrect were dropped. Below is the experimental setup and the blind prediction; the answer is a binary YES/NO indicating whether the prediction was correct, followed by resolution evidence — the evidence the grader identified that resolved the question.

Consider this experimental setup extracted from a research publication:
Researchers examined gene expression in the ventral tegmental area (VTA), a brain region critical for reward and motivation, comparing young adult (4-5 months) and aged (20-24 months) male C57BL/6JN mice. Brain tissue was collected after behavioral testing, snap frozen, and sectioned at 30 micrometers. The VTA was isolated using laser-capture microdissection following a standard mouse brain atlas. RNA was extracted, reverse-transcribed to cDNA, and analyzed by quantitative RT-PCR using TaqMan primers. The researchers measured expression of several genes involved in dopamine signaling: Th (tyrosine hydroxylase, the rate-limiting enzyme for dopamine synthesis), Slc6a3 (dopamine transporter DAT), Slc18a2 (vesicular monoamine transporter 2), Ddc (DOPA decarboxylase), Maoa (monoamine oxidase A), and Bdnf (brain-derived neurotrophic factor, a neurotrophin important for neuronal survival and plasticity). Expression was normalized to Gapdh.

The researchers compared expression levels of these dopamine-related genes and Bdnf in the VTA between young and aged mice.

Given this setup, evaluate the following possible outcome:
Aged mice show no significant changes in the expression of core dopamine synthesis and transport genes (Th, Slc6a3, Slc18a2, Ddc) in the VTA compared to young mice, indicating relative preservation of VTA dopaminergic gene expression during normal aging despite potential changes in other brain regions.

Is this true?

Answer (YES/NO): YES